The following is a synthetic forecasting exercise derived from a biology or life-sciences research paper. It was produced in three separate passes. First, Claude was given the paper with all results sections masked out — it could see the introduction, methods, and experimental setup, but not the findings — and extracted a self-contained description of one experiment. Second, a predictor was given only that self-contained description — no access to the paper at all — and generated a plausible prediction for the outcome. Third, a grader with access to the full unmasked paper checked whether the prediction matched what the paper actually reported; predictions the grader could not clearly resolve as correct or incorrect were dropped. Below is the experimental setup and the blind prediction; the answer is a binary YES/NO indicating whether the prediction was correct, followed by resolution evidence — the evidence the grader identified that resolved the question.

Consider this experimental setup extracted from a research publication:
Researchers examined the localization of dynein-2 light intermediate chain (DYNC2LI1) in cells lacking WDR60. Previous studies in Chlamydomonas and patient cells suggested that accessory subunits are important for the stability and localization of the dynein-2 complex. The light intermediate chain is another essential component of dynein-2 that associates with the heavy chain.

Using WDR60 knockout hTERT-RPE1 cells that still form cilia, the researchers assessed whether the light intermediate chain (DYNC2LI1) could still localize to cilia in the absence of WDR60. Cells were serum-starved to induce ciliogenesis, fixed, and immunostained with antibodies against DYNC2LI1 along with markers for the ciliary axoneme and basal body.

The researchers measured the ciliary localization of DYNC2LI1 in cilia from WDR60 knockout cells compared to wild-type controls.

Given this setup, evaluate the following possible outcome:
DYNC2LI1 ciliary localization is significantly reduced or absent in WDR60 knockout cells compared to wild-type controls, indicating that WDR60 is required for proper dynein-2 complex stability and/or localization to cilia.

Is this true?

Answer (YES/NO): YES